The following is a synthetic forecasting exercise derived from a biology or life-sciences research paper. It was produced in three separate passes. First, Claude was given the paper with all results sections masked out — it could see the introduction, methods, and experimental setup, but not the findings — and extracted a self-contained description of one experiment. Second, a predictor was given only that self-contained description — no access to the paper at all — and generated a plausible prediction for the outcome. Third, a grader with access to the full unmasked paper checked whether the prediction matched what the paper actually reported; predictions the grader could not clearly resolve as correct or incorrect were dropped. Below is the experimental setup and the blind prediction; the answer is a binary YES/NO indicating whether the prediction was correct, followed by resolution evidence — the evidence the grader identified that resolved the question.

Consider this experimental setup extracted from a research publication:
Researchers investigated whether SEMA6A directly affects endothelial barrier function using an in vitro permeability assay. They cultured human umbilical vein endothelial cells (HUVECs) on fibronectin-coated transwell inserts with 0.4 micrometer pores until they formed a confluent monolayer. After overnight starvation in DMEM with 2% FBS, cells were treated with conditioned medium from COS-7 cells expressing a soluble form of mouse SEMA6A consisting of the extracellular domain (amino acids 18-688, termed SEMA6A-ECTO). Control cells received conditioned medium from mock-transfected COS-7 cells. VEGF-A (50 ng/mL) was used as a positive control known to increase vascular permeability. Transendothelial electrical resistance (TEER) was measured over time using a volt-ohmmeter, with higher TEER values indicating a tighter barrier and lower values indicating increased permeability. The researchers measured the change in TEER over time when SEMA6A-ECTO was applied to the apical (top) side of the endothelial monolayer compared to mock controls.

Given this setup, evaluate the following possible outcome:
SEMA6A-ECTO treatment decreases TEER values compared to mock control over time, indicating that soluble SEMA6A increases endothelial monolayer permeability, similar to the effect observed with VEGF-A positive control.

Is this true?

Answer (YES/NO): NO